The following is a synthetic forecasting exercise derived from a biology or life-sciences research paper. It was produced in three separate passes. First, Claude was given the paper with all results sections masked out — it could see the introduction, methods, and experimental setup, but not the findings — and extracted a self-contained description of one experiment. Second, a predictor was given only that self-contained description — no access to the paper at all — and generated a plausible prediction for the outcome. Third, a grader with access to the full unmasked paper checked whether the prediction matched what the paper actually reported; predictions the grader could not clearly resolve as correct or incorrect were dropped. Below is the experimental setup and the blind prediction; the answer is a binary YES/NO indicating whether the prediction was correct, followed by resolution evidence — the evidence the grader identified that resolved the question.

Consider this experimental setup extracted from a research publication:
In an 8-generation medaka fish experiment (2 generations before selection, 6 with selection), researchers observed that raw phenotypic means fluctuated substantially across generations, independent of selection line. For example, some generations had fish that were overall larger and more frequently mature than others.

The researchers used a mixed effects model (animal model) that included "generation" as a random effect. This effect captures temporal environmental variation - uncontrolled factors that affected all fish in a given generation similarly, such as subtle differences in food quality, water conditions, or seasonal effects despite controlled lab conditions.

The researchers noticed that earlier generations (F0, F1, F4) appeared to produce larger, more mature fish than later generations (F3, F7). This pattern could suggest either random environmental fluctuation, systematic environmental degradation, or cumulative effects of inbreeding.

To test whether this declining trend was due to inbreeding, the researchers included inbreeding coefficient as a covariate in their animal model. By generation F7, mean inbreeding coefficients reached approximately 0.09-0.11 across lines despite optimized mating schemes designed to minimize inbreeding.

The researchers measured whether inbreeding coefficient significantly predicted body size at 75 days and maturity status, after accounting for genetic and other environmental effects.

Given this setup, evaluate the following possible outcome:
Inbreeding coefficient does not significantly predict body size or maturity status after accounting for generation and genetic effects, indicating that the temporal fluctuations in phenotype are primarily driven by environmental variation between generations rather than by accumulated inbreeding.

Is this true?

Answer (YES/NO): NO